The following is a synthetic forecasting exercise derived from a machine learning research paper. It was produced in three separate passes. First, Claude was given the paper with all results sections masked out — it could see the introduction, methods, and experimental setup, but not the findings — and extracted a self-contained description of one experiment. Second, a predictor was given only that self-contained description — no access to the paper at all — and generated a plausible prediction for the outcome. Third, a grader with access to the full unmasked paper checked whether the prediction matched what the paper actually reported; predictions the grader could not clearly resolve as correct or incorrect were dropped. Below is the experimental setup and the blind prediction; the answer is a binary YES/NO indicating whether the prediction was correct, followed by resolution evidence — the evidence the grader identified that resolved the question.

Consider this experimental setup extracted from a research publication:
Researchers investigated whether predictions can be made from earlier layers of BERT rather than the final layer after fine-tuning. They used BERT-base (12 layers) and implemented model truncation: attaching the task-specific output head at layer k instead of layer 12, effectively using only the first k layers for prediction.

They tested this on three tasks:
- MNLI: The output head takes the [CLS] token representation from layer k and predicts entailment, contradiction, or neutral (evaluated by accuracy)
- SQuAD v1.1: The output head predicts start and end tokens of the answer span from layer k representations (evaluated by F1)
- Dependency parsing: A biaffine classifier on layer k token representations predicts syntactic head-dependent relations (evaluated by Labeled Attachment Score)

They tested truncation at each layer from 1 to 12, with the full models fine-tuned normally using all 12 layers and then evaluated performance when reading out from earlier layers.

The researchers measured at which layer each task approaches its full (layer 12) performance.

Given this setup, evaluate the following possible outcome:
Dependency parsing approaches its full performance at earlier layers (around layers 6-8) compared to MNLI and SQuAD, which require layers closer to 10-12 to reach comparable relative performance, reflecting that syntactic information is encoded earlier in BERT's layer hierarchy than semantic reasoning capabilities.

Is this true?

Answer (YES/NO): NO